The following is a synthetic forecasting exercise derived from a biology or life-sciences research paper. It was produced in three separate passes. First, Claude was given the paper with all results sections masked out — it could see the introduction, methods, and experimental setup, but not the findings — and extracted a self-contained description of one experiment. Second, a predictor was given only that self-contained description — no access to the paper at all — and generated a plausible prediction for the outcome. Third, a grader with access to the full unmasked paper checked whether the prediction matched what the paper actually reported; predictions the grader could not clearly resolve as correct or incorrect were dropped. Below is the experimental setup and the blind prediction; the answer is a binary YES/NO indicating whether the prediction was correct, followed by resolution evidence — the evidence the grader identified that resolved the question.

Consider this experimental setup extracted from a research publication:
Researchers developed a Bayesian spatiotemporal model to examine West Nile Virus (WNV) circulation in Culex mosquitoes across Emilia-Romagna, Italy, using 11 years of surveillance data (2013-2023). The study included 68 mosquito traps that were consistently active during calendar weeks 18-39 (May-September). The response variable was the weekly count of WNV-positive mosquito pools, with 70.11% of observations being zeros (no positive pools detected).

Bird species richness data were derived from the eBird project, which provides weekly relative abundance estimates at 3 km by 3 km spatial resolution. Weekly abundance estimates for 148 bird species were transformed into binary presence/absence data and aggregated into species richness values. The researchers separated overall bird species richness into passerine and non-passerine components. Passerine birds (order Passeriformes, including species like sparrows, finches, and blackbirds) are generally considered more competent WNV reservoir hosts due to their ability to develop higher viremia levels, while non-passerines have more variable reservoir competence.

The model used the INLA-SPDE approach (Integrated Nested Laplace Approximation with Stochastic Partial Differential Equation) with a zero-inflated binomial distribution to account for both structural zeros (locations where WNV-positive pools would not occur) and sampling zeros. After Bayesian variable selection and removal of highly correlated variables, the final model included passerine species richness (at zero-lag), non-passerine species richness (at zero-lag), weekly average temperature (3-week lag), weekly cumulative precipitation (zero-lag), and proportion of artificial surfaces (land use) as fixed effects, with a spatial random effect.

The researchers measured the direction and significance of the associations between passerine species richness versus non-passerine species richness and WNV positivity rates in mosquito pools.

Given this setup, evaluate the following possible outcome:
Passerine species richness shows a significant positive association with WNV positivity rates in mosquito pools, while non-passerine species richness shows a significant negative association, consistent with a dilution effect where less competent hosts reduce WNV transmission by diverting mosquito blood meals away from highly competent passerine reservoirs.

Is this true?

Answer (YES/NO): YES